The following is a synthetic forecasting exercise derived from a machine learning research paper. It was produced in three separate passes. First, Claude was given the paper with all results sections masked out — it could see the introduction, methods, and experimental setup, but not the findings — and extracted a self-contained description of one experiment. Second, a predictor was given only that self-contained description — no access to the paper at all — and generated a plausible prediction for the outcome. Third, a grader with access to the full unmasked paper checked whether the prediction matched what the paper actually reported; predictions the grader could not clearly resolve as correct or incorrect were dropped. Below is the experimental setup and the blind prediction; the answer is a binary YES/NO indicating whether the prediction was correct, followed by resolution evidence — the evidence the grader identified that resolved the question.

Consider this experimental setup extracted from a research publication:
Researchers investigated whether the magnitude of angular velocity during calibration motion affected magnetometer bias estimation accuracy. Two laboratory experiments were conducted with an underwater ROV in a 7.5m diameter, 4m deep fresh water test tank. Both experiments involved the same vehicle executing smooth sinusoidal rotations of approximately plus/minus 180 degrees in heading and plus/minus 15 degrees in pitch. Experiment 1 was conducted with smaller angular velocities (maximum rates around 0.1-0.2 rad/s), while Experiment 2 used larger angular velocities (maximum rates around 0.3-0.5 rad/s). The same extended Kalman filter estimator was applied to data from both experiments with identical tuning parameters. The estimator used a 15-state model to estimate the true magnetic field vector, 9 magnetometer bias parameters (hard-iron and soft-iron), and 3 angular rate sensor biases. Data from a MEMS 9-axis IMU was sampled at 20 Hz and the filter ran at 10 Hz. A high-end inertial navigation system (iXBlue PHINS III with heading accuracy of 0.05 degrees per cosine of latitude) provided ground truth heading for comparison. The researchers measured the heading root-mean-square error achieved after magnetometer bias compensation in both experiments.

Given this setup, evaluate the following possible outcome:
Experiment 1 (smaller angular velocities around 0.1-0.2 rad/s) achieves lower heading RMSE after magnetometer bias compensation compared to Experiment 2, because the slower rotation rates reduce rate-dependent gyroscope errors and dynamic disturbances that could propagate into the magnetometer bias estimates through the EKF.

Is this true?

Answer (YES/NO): YES